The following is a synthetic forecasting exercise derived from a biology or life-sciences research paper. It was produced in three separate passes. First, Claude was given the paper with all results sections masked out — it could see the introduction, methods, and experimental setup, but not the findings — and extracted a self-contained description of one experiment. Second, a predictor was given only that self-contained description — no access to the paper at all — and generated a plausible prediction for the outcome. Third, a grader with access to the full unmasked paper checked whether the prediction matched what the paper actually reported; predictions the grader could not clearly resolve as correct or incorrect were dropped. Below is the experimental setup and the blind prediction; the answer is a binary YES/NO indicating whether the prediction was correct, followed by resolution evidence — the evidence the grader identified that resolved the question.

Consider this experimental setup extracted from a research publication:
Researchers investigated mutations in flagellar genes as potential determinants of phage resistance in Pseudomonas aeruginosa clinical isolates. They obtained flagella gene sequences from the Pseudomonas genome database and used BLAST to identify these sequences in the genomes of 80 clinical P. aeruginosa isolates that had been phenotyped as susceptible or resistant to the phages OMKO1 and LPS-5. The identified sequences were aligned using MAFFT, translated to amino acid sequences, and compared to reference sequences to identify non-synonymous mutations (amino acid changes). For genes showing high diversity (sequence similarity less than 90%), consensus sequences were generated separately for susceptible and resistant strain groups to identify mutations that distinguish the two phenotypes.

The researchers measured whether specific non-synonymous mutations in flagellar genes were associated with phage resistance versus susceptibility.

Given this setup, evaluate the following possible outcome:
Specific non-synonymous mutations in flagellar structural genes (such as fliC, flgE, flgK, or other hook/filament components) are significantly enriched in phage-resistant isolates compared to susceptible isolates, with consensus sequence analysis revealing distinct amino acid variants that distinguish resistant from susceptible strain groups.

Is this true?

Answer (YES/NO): NO